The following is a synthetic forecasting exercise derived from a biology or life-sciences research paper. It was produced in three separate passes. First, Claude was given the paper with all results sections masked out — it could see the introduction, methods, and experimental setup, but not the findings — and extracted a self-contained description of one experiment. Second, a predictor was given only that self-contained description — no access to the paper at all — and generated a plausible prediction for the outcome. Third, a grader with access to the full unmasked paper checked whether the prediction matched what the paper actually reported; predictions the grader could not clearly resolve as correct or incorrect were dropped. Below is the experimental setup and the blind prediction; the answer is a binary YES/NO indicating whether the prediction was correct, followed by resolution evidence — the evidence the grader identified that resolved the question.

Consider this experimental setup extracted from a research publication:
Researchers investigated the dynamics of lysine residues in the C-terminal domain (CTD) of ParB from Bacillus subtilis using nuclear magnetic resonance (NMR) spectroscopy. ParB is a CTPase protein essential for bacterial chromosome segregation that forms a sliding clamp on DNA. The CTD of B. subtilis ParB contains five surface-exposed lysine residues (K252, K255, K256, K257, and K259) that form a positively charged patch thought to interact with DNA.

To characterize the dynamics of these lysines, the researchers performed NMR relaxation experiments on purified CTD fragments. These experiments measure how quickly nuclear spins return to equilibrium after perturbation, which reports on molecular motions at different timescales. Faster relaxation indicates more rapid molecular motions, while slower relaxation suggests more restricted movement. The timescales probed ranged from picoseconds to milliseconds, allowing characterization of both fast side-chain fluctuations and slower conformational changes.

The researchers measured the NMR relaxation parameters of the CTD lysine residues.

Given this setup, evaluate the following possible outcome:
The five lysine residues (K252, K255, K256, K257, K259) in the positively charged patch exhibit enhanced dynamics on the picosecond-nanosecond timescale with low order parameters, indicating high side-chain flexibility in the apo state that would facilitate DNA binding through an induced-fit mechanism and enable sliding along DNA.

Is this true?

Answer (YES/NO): NO